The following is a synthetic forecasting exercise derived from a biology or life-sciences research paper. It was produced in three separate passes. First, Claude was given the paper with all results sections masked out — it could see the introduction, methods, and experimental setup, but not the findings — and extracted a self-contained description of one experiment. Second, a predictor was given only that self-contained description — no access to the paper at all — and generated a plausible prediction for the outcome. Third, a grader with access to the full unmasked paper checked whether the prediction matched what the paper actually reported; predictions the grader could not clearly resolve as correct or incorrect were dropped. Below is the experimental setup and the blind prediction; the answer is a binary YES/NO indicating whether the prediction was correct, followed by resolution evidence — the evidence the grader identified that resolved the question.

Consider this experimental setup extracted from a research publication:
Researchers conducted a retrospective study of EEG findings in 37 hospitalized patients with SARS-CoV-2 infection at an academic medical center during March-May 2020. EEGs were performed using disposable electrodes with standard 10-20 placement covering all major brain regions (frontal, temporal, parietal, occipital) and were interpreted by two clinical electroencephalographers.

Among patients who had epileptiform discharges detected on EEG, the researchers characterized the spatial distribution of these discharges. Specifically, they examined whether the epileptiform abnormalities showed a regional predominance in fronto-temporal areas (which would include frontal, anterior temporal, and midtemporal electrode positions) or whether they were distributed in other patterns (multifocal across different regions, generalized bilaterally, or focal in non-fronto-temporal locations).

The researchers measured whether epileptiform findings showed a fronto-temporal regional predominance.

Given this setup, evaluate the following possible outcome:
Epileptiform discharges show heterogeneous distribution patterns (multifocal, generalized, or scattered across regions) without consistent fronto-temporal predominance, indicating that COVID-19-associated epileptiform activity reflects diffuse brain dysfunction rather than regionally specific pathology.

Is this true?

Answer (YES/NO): YES